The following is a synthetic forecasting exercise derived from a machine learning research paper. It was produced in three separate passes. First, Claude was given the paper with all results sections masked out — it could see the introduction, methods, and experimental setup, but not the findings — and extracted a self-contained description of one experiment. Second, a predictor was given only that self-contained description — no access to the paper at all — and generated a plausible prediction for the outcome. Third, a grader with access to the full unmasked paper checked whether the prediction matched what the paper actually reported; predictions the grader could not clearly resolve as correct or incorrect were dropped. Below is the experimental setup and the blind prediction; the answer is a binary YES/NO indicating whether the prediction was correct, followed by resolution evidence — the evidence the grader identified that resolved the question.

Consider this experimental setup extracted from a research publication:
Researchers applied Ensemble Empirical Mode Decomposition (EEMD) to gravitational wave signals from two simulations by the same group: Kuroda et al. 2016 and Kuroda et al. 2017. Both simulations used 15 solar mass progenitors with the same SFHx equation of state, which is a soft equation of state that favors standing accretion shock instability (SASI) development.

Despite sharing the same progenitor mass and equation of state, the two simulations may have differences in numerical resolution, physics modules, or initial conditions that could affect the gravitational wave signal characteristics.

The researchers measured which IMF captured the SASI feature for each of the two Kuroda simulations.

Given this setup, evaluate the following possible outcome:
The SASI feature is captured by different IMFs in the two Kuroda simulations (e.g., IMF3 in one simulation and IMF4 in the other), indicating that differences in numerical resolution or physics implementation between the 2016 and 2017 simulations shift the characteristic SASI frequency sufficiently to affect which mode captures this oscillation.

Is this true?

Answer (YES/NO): YES